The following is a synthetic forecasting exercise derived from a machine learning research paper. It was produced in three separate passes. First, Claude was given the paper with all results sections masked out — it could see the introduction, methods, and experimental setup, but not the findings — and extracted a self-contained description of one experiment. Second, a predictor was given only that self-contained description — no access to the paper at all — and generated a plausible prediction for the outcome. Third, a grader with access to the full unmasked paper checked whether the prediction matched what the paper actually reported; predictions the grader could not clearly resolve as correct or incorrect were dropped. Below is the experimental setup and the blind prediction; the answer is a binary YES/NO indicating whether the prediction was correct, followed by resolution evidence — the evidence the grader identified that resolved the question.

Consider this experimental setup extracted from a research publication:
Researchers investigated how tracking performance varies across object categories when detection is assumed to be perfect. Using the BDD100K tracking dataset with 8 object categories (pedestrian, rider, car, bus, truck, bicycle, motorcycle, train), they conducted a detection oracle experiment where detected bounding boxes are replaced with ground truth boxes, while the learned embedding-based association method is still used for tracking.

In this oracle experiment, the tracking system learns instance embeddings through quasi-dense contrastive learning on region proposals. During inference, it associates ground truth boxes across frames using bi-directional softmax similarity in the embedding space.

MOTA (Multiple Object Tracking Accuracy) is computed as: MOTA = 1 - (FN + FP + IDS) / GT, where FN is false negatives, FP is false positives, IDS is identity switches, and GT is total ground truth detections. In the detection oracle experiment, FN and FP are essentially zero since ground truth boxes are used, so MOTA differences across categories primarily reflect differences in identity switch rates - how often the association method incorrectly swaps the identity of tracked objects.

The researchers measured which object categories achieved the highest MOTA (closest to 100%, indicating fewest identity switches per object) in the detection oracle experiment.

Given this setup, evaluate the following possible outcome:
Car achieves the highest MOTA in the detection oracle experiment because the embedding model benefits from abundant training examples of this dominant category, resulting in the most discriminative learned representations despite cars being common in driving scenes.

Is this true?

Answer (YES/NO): NO